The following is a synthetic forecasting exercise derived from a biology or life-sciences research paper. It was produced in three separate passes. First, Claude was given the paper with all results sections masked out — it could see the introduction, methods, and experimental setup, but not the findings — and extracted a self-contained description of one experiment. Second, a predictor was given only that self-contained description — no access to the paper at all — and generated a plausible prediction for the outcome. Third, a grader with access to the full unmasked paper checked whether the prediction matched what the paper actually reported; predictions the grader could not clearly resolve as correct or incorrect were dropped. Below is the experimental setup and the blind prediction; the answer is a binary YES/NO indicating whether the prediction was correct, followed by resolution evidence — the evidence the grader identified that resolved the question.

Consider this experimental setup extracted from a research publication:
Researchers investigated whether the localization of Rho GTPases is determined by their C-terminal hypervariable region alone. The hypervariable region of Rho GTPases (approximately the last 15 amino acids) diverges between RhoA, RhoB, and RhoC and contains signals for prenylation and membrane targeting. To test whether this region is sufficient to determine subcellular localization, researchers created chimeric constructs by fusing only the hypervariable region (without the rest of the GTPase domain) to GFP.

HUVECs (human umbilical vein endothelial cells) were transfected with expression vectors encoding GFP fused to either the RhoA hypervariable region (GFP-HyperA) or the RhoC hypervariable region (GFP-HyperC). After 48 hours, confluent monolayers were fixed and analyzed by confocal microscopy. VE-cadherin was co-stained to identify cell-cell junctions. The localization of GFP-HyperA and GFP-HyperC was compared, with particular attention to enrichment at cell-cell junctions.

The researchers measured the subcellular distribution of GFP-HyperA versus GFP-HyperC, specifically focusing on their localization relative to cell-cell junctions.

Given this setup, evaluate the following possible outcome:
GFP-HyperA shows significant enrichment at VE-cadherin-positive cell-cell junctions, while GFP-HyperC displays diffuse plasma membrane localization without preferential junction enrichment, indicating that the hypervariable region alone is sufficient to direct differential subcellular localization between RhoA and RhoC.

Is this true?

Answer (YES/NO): NO